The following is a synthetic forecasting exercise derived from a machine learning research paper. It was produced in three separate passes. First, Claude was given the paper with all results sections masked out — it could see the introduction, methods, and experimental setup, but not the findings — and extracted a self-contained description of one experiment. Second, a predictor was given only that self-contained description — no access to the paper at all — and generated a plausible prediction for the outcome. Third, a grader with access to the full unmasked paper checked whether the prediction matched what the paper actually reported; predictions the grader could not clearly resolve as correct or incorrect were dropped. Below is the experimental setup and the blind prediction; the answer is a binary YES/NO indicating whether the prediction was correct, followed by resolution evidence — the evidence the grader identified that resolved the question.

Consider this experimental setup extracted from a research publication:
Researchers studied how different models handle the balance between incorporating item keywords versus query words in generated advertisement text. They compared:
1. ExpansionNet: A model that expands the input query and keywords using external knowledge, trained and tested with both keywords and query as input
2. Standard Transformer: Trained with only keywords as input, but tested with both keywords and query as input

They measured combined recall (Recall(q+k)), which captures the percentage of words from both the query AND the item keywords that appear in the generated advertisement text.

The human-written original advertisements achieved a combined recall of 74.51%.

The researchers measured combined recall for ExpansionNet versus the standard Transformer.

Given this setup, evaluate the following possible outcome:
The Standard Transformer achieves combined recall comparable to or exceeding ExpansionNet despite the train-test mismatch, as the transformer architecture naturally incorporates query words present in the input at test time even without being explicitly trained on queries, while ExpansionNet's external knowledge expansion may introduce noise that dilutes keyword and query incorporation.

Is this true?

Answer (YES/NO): YES